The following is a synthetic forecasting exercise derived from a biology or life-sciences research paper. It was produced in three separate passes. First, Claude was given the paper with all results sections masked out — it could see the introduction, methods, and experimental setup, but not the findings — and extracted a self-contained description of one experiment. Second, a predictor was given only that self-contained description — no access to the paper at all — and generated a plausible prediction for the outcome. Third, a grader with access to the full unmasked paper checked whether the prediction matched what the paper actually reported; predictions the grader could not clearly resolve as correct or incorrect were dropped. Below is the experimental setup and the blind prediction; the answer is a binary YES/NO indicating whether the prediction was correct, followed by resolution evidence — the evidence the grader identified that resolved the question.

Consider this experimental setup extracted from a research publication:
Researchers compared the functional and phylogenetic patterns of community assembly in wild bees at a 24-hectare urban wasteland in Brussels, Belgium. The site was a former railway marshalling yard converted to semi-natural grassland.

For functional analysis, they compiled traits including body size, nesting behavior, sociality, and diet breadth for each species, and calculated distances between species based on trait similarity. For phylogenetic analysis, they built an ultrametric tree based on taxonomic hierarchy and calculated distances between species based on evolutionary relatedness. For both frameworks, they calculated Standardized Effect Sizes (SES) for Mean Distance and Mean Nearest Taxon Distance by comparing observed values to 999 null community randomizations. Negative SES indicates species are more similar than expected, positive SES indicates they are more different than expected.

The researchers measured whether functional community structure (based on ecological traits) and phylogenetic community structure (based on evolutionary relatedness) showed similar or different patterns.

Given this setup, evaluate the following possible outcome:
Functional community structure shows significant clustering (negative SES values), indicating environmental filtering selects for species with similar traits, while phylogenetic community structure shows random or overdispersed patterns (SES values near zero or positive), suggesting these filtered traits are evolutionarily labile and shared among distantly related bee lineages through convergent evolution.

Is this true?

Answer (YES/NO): NO